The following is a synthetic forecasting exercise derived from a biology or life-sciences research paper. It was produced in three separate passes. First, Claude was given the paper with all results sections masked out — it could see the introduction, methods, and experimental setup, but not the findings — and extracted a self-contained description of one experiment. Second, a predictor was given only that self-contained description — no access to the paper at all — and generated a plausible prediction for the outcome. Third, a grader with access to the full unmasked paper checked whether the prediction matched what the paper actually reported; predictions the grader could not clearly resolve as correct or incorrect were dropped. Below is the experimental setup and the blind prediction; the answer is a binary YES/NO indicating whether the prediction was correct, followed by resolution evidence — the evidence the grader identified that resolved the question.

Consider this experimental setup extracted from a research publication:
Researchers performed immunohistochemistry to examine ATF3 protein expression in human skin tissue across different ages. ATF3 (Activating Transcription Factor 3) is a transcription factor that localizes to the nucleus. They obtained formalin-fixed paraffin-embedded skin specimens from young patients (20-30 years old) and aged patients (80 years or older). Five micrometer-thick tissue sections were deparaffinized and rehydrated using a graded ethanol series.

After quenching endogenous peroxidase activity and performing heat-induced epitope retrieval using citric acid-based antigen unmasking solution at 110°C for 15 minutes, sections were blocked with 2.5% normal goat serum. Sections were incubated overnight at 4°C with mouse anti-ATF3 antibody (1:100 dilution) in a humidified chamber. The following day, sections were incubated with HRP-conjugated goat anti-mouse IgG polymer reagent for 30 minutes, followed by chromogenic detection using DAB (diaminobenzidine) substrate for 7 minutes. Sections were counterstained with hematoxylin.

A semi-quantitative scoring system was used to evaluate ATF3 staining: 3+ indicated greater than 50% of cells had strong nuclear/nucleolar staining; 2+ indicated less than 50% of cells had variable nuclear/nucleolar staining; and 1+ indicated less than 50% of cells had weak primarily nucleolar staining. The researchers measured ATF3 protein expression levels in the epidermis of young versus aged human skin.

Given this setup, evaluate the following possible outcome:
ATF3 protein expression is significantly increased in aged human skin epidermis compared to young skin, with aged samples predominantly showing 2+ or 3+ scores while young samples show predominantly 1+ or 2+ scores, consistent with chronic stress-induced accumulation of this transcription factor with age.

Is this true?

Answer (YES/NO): NO